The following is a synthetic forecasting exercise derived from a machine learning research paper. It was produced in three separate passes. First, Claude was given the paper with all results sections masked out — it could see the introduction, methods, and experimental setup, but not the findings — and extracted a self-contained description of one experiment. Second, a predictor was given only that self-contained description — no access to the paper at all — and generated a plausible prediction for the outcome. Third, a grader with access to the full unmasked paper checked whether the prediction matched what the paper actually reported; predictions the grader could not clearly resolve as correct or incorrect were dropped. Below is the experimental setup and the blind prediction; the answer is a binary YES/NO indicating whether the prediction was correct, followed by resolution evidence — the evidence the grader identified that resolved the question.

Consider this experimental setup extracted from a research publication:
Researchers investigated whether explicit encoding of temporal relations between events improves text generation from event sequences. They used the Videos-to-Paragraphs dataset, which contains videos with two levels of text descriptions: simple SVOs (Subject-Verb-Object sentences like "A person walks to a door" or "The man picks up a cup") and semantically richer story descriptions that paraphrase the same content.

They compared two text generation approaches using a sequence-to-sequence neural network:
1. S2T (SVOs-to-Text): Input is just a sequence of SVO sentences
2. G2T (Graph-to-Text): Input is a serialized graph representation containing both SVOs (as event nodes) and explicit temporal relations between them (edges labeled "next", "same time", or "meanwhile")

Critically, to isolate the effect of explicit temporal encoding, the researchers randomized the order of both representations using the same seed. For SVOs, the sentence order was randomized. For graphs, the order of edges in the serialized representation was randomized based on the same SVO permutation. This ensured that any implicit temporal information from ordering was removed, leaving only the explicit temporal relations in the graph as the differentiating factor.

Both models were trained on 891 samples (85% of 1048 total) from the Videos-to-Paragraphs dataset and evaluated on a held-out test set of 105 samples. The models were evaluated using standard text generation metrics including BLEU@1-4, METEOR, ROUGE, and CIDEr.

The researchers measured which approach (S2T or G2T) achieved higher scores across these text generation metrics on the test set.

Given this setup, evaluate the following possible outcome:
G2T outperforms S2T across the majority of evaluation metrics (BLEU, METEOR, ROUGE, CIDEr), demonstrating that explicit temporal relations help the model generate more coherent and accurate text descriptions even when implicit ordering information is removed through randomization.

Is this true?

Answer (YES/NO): YES